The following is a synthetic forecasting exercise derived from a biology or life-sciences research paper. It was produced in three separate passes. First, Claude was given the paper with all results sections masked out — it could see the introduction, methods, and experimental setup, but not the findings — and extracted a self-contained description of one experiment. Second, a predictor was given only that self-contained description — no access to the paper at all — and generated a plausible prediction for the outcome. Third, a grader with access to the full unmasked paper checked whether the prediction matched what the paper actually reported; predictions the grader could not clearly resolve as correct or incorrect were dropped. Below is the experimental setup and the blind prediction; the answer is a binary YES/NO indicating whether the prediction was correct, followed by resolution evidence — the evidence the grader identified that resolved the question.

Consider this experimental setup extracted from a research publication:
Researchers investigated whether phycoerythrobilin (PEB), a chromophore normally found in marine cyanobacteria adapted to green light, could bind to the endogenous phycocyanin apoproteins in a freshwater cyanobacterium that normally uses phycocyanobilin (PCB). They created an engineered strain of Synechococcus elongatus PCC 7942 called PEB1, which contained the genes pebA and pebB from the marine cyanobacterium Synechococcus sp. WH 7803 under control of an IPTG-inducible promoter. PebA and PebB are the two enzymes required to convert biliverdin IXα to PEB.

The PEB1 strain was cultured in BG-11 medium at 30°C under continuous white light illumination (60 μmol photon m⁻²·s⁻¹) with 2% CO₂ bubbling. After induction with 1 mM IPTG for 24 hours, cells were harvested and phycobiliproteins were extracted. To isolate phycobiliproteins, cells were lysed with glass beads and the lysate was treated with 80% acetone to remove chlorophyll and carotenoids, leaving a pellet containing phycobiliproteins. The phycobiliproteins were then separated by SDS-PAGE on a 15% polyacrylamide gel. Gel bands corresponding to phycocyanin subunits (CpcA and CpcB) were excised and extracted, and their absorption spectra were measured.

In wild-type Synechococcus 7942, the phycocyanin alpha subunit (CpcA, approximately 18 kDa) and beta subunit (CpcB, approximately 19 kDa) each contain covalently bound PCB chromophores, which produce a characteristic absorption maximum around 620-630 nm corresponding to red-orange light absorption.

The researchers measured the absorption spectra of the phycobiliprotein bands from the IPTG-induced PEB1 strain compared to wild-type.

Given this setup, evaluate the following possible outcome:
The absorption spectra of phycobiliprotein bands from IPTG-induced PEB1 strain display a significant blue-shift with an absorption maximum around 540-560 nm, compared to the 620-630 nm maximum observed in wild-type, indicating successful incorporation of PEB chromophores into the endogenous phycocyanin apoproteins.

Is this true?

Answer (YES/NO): YES